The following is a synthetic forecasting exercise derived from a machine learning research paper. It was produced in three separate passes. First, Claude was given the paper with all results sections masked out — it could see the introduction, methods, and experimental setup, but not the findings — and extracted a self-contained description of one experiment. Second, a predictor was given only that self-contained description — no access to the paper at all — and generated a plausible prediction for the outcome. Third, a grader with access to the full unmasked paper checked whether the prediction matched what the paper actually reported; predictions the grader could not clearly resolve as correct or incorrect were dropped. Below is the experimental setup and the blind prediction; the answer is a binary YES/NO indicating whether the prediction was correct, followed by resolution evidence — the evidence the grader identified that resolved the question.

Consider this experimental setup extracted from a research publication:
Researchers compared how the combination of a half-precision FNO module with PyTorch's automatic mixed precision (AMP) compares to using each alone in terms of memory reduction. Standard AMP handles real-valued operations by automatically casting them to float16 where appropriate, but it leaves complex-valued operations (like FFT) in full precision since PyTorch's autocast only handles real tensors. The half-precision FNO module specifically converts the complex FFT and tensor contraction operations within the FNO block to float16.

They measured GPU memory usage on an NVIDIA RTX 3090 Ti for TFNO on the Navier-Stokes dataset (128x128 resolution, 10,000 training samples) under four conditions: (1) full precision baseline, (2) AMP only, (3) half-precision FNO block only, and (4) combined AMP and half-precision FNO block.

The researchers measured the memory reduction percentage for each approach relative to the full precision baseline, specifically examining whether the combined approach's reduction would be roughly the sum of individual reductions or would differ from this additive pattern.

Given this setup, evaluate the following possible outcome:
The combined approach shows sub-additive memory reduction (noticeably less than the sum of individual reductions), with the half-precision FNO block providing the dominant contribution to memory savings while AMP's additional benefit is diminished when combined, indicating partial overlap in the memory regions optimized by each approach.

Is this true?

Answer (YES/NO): NO